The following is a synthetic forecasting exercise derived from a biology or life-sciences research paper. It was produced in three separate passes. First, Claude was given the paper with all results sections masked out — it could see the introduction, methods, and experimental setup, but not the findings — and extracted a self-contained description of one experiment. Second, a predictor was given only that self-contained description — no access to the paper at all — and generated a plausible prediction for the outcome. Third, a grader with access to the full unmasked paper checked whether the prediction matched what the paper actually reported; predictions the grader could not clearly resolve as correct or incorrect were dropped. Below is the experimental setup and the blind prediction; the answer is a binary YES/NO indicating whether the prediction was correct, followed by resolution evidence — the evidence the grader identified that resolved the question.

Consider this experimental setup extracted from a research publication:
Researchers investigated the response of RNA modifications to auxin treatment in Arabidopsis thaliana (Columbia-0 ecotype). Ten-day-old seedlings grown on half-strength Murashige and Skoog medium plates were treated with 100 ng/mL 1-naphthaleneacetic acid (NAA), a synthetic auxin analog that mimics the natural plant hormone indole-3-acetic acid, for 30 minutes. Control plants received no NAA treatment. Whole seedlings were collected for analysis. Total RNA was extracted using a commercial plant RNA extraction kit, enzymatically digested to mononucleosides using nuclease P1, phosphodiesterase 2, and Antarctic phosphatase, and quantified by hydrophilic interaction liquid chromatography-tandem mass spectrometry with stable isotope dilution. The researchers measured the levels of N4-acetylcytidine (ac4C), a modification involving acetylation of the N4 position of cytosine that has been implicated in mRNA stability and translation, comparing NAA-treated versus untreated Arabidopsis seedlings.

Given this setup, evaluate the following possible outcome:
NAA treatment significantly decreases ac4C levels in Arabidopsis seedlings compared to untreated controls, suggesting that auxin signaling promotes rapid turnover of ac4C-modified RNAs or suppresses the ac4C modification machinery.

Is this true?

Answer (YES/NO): YES